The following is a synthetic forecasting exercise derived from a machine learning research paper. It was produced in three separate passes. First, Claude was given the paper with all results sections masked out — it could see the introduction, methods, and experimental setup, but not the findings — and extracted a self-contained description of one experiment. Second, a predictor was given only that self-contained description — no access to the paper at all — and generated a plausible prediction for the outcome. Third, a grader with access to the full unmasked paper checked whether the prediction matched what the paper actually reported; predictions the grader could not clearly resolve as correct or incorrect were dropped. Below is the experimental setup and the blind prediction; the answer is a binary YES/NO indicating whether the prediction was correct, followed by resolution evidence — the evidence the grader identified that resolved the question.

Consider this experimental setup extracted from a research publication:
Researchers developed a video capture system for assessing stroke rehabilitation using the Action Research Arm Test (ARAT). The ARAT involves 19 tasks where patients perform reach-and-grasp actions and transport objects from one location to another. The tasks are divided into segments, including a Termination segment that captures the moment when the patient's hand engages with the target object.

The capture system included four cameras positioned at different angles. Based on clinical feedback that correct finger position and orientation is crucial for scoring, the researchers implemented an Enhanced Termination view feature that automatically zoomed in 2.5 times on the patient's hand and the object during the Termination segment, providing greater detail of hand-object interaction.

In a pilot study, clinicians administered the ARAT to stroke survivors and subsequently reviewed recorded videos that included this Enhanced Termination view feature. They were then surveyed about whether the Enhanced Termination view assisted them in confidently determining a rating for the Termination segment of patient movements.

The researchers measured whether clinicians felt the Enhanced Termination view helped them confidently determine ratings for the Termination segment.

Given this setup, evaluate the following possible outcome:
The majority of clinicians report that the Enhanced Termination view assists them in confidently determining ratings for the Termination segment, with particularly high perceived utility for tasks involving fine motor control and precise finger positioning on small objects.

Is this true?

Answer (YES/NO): NO